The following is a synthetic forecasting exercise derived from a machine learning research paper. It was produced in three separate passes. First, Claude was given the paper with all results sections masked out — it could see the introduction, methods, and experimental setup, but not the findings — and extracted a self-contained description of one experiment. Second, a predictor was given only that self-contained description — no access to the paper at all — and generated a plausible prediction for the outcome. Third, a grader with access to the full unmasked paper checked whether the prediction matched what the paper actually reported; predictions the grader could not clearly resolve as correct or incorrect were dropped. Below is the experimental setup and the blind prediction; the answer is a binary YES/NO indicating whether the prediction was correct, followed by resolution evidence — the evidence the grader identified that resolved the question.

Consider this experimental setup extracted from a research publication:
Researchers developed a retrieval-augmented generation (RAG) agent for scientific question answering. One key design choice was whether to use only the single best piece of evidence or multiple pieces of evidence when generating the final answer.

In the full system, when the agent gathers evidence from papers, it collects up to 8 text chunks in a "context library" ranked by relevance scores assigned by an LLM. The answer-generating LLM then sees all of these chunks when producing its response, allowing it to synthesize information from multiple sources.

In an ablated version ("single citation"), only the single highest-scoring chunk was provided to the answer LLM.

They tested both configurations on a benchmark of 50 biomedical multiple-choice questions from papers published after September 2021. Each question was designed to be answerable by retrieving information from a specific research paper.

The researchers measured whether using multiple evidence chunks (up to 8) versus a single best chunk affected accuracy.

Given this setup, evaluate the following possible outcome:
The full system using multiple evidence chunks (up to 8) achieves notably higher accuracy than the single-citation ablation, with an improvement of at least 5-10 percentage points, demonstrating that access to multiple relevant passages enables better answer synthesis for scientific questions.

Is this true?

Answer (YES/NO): NO